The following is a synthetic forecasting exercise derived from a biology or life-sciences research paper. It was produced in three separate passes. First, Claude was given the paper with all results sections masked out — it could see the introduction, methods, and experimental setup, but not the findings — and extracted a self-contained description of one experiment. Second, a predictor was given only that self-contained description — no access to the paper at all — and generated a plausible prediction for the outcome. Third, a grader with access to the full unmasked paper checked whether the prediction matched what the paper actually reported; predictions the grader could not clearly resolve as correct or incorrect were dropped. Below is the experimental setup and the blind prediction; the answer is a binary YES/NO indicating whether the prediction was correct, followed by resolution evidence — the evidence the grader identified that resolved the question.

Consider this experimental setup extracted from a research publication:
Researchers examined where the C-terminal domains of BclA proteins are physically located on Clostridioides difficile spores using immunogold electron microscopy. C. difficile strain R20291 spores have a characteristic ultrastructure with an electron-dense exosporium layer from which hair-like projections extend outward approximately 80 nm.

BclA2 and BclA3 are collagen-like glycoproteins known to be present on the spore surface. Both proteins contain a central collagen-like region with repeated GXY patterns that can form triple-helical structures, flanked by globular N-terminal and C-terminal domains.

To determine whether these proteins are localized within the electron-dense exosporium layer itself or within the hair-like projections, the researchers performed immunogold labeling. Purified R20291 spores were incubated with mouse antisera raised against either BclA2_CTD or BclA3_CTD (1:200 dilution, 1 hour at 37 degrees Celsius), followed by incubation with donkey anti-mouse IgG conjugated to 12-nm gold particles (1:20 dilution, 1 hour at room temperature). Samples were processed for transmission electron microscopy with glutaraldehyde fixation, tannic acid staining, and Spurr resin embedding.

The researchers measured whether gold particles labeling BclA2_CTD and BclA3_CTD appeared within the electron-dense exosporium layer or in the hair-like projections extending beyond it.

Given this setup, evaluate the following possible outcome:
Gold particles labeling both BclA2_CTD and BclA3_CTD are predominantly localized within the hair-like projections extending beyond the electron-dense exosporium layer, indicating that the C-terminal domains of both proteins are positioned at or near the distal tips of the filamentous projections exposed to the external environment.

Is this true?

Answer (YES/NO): YES